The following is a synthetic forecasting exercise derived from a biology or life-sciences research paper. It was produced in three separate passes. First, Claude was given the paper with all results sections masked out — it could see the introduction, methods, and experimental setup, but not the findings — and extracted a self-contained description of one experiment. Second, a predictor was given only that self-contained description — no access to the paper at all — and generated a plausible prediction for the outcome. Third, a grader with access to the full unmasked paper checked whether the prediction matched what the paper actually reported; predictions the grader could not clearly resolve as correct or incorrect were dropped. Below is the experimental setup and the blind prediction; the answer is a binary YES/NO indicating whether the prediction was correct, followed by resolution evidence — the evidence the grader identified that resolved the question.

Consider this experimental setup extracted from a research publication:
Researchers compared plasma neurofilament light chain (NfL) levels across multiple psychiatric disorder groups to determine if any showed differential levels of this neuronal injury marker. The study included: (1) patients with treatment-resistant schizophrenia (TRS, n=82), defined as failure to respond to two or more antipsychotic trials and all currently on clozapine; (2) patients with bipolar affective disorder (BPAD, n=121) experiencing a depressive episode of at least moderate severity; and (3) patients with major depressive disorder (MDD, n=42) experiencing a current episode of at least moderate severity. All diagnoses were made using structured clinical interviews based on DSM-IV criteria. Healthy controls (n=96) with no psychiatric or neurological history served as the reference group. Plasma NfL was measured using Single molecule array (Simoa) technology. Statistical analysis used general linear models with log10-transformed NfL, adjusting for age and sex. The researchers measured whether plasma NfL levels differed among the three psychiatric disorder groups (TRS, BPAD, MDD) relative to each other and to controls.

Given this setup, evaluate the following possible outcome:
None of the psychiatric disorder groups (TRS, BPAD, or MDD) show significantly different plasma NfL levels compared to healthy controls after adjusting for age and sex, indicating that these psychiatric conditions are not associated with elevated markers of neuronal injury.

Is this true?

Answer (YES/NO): NO